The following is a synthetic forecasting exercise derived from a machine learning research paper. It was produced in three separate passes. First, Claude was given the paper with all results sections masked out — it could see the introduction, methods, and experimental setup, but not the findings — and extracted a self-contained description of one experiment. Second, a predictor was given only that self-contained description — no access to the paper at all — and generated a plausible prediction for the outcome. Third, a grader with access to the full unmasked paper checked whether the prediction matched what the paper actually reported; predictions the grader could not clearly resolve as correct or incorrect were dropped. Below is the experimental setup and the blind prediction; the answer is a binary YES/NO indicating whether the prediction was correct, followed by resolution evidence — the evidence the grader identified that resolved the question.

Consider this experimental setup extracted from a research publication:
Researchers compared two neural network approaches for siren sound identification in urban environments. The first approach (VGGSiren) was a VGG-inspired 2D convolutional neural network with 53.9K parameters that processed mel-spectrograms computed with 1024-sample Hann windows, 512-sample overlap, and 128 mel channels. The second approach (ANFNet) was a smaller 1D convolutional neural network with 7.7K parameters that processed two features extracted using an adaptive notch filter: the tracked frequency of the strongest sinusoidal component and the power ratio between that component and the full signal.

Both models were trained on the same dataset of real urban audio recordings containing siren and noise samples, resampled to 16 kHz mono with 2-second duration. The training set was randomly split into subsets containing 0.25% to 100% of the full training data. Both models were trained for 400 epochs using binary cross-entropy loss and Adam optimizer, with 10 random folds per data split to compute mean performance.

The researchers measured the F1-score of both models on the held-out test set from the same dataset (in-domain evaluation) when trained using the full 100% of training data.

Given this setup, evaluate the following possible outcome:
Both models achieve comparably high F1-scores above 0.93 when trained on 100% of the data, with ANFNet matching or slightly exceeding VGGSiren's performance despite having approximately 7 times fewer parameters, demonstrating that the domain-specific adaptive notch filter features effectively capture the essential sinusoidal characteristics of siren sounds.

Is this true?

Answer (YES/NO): YES